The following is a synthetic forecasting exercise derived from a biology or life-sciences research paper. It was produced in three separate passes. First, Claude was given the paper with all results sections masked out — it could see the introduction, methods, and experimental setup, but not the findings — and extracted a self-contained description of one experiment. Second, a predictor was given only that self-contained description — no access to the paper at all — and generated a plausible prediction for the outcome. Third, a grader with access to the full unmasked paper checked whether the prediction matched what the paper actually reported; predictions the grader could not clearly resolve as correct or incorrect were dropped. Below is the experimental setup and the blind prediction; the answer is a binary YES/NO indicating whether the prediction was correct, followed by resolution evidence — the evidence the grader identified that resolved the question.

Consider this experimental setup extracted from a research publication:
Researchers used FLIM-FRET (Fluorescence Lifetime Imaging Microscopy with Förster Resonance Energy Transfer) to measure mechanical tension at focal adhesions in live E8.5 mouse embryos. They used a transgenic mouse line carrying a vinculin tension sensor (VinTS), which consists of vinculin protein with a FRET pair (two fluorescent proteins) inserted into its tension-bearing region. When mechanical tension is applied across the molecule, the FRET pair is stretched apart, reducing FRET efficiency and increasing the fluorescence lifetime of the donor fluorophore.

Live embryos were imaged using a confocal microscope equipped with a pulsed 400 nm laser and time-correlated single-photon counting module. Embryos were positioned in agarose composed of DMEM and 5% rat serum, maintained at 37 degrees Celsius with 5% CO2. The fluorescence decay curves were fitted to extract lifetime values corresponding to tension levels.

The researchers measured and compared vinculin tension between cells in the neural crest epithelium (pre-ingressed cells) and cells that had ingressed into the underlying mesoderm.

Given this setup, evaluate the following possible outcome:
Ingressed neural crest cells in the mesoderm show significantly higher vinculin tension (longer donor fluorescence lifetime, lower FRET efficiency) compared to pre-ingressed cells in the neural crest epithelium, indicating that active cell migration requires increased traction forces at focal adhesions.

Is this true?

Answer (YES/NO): YES